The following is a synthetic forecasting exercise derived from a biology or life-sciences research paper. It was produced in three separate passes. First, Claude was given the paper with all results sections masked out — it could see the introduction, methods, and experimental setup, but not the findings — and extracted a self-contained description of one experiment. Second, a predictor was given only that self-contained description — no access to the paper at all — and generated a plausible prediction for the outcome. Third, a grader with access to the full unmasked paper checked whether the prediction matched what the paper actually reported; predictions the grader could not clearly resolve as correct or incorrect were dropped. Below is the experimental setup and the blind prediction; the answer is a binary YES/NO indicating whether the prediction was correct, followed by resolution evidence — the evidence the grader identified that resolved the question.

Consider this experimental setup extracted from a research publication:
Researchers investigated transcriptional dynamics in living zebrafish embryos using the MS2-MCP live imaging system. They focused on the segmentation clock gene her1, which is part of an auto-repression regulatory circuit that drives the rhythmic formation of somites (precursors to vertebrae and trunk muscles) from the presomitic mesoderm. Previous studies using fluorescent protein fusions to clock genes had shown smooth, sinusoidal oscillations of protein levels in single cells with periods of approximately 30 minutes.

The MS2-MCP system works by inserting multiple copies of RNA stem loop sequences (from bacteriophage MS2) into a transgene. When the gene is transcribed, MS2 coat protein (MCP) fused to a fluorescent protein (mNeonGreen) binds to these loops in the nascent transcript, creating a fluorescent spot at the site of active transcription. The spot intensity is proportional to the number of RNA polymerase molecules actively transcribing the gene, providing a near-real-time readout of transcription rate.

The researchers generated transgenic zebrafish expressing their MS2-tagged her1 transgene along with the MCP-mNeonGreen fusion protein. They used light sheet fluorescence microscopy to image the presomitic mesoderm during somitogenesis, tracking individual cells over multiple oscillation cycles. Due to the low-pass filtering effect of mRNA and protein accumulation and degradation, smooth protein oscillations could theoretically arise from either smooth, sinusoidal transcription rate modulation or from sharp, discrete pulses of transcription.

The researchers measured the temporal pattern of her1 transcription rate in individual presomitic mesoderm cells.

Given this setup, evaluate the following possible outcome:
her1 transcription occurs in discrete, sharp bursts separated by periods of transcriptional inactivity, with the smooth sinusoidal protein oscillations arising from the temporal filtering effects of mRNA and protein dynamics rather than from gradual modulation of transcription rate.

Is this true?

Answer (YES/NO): YES